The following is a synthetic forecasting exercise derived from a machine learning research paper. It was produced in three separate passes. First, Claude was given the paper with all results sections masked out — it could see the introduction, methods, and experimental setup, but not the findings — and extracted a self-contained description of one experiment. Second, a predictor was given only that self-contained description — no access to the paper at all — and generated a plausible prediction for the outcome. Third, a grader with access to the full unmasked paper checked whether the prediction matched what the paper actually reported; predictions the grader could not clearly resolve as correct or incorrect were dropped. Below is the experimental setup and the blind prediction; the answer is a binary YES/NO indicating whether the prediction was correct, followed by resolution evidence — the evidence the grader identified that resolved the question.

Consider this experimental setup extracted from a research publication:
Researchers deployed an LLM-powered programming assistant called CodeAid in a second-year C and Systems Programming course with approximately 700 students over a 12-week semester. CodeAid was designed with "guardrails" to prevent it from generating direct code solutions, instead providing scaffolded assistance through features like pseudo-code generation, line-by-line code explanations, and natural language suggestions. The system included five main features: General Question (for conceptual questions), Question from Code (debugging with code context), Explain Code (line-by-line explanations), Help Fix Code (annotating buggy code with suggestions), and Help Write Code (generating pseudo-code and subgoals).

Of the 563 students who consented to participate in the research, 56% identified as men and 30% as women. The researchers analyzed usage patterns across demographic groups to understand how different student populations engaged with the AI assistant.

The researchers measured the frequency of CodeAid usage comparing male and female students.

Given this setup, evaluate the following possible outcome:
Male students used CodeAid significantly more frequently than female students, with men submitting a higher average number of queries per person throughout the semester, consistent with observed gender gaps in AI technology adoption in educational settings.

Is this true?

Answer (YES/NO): NO